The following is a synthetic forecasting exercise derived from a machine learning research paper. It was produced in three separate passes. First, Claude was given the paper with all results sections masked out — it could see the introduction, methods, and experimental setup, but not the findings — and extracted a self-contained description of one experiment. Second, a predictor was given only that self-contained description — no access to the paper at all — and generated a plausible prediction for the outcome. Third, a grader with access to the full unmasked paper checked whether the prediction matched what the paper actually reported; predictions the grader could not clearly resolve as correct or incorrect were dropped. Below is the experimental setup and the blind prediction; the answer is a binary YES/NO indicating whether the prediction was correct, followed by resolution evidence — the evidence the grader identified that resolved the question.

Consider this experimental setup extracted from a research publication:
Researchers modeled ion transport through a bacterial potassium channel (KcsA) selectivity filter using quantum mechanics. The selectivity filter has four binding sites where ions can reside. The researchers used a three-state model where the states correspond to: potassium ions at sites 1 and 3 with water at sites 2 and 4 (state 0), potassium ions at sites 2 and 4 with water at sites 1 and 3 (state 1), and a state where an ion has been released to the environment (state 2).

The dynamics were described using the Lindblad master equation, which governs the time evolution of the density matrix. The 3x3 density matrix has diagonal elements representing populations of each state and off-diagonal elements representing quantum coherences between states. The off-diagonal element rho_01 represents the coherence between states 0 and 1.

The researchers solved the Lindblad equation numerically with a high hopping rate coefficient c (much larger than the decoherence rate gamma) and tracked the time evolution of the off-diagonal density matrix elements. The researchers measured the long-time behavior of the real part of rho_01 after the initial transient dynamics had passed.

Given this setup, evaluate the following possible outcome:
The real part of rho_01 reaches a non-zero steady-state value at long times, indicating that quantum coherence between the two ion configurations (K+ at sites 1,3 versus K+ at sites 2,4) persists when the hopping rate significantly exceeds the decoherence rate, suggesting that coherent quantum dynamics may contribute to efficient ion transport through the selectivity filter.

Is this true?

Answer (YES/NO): NO